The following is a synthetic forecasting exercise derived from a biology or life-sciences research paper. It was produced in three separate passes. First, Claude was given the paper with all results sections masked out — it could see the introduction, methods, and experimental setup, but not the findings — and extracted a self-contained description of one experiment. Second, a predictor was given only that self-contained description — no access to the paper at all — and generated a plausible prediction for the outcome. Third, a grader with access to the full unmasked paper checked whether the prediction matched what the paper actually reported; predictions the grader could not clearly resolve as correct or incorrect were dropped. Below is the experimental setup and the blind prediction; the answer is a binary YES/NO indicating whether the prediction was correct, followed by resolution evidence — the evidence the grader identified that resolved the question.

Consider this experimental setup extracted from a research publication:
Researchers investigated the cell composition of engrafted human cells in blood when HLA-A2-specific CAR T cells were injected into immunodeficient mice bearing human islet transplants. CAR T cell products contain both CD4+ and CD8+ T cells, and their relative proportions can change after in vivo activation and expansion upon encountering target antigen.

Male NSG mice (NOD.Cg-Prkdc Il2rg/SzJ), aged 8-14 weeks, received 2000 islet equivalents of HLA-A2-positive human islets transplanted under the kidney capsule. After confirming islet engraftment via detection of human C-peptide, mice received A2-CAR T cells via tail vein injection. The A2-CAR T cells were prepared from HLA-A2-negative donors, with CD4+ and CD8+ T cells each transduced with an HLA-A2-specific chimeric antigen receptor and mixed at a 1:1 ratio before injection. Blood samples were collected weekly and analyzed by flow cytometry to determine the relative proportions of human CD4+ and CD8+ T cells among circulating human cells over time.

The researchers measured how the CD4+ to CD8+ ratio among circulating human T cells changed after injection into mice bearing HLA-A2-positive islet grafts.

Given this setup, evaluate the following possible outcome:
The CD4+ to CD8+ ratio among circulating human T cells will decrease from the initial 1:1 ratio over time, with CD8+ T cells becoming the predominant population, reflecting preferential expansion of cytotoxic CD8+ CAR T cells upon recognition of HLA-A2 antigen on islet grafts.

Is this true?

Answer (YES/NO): NO